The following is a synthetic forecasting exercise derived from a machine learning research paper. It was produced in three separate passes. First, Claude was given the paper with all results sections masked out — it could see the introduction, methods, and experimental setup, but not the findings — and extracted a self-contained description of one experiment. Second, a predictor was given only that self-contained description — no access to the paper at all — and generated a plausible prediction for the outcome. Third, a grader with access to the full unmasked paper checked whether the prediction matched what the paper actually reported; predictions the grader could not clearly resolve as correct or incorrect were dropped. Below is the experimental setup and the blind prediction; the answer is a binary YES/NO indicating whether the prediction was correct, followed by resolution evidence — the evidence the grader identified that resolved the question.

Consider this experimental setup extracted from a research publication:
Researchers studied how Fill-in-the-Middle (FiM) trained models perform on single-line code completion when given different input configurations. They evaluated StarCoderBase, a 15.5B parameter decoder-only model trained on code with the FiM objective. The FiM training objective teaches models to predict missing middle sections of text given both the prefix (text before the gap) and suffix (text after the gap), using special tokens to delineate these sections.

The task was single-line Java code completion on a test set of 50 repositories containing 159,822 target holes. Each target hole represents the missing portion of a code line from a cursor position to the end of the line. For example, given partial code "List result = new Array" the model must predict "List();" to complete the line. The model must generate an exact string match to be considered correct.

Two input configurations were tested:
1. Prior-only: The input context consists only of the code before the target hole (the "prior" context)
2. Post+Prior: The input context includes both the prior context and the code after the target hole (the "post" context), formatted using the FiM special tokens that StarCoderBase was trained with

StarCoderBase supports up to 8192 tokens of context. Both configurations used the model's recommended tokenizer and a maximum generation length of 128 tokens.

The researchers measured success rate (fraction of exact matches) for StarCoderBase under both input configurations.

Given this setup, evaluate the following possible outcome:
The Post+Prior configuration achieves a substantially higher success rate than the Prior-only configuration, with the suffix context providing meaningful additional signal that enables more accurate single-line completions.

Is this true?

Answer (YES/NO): YES